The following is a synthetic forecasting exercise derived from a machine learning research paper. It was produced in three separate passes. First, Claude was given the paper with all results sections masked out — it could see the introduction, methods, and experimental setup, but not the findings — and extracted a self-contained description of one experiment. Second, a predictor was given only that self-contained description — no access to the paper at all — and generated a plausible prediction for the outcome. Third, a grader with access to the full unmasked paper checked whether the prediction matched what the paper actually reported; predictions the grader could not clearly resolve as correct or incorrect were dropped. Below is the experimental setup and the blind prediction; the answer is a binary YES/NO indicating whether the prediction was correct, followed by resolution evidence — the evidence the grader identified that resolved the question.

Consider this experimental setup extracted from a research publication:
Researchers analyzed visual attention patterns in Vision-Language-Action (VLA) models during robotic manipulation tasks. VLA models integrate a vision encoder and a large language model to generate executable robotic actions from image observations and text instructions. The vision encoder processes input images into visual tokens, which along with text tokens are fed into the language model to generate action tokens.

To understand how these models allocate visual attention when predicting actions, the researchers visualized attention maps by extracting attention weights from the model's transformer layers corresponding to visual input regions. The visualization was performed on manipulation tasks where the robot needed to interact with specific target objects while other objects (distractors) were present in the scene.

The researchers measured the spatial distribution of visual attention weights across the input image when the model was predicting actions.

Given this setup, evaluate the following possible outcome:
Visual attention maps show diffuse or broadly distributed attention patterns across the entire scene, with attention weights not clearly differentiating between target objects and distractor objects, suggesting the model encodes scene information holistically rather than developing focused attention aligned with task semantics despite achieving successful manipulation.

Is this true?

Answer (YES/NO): YES